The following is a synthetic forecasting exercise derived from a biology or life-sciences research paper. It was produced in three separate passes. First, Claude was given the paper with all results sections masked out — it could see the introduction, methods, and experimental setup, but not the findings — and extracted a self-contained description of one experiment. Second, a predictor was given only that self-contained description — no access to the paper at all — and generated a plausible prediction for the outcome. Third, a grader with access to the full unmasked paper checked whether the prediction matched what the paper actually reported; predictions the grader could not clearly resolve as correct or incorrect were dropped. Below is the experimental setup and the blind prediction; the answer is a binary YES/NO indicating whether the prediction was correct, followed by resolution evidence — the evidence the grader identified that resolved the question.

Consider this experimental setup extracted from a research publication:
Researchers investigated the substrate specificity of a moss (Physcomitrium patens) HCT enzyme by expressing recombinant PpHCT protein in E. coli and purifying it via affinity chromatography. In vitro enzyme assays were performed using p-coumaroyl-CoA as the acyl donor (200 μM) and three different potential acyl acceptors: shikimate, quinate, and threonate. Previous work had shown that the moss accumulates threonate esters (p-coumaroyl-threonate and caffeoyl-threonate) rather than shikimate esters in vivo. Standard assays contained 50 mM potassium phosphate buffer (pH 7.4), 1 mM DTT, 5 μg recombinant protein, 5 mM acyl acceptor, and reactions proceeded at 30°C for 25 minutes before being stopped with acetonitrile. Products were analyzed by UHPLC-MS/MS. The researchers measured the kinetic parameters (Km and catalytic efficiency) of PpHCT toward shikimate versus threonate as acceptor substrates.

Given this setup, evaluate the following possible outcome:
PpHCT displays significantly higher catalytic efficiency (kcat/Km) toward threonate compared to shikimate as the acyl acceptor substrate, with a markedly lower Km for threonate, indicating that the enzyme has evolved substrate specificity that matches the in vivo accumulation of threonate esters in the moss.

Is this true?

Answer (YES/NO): NO